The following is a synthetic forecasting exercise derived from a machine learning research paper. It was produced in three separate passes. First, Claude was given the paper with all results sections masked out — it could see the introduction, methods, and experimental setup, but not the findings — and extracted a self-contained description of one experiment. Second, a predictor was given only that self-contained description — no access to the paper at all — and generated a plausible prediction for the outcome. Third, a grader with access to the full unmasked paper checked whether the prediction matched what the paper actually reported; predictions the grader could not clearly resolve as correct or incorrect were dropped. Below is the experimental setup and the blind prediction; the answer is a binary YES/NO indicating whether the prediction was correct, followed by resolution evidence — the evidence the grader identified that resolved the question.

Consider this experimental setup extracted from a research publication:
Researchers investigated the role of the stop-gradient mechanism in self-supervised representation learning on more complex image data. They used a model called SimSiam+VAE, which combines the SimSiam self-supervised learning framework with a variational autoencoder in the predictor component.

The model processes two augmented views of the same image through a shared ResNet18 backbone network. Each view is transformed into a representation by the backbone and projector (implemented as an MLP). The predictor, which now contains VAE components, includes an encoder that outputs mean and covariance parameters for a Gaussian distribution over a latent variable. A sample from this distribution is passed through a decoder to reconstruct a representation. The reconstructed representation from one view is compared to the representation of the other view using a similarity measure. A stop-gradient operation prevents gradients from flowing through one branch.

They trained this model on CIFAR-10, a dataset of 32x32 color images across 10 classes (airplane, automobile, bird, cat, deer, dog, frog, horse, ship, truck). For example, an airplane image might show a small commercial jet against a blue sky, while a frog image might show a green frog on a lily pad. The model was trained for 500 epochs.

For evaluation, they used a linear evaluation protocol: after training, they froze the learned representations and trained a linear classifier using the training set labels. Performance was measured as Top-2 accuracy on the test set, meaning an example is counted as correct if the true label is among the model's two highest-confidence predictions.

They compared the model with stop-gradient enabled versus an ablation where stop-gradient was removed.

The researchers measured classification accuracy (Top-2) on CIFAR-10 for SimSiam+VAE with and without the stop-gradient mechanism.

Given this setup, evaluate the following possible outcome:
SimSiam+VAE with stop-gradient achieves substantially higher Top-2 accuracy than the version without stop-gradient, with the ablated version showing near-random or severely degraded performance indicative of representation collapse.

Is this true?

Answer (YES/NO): YES